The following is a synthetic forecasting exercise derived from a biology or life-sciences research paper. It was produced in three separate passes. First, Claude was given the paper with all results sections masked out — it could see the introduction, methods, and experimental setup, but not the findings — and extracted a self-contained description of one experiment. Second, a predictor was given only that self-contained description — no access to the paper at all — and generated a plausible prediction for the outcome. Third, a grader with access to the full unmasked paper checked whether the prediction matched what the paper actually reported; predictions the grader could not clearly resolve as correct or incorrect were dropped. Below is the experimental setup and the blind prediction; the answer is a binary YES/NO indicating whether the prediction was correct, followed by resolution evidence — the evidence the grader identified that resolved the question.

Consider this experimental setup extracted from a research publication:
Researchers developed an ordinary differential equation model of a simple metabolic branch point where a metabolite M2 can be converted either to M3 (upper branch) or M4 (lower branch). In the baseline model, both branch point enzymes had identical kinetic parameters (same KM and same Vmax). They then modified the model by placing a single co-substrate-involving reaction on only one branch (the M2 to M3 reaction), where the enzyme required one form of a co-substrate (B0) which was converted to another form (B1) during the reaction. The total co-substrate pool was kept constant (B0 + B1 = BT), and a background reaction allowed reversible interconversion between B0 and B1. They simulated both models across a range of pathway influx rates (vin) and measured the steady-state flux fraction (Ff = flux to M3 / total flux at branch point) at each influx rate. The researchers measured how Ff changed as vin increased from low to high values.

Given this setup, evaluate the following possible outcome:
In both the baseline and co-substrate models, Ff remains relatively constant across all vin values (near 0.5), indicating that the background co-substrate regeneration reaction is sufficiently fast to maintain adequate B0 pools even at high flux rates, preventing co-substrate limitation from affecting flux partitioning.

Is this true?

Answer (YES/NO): NO